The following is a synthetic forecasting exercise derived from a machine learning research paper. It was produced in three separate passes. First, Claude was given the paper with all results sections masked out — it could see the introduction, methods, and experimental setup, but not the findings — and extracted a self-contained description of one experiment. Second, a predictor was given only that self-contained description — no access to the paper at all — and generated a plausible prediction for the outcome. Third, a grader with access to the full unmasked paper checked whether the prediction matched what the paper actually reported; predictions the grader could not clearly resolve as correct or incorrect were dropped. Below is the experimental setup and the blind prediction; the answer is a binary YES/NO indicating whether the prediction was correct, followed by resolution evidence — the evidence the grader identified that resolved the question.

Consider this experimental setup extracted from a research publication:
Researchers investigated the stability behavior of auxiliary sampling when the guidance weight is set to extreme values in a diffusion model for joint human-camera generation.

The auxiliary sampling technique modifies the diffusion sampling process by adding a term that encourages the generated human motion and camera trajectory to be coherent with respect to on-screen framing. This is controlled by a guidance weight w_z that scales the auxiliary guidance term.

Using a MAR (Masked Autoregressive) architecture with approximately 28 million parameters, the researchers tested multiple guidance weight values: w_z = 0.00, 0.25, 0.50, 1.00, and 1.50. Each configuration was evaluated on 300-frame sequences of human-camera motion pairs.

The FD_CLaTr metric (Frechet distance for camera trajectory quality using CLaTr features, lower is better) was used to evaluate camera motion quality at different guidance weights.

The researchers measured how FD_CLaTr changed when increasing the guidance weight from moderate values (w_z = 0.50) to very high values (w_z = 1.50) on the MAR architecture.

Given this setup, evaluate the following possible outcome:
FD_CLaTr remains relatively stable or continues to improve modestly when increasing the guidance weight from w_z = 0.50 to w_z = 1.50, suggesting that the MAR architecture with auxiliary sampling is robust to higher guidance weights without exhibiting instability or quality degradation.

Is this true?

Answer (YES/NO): NO